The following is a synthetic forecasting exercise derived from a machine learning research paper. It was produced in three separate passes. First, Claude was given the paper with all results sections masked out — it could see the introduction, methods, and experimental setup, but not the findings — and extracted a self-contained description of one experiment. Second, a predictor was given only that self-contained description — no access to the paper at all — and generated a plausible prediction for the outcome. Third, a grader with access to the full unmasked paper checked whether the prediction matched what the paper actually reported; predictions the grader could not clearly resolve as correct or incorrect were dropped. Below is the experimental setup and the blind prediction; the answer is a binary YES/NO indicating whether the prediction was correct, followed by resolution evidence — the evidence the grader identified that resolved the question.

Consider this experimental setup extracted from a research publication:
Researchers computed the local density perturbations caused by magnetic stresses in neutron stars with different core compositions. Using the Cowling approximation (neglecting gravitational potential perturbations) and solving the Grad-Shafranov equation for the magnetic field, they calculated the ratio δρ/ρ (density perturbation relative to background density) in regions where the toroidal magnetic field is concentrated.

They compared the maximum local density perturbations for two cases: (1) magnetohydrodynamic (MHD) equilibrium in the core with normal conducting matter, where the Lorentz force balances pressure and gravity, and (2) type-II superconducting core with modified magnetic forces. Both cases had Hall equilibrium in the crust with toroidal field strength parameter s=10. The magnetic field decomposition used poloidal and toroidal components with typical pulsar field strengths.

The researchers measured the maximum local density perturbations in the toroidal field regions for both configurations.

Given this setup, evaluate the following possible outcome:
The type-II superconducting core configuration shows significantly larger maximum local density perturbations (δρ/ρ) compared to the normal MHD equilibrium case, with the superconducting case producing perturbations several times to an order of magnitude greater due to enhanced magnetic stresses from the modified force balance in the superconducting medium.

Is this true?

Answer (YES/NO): NO